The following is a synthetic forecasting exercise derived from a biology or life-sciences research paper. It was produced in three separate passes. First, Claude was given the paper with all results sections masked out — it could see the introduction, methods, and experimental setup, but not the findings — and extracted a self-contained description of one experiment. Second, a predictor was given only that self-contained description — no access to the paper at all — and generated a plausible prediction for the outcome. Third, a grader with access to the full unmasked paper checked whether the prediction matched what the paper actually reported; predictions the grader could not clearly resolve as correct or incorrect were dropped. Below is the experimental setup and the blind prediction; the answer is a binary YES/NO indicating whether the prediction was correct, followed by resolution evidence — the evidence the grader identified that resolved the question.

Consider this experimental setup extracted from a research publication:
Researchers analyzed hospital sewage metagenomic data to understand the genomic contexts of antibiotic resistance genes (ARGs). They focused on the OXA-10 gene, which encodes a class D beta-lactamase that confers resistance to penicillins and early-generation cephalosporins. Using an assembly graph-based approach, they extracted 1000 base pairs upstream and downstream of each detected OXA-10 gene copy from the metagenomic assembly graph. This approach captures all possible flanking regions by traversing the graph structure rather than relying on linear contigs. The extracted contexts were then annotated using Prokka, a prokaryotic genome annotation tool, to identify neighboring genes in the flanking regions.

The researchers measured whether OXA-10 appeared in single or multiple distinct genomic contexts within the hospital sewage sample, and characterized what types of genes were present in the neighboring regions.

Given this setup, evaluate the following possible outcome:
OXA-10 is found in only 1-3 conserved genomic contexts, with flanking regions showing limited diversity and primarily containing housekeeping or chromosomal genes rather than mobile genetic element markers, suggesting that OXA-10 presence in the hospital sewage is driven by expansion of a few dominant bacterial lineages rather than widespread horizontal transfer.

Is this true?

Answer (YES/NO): NO